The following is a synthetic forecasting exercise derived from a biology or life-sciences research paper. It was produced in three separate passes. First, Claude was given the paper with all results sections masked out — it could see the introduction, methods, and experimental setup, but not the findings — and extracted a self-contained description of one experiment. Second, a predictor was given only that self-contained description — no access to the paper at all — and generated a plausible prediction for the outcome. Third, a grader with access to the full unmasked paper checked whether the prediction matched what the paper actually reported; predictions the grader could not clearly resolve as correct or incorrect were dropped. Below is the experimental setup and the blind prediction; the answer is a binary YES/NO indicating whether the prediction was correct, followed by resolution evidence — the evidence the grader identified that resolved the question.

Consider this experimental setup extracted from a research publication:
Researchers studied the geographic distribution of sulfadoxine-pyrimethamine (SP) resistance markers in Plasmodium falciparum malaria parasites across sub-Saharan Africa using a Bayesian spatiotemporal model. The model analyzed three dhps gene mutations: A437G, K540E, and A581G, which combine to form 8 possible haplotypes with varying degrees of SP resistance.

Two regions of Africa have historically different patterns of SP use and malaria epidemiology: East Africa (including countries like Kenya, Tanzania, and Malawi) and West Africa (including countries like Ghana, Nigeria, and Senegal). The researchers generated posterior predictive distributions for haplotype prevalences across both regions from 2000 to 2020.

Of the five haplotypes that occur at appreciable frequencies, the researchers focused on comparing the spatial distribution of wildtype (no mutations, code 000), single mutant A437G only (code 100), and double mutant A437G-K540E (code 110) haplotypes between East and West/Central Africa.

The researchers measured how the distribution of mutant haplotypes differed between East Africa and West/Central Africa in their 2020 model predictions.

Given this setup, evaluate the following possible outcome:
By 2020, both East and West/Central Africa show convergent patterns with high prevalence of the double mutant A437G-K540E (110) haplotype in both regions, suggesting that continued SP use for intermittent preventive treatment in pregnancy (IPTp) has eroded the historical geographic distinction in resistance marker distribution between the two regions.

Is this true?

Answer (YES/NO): NO